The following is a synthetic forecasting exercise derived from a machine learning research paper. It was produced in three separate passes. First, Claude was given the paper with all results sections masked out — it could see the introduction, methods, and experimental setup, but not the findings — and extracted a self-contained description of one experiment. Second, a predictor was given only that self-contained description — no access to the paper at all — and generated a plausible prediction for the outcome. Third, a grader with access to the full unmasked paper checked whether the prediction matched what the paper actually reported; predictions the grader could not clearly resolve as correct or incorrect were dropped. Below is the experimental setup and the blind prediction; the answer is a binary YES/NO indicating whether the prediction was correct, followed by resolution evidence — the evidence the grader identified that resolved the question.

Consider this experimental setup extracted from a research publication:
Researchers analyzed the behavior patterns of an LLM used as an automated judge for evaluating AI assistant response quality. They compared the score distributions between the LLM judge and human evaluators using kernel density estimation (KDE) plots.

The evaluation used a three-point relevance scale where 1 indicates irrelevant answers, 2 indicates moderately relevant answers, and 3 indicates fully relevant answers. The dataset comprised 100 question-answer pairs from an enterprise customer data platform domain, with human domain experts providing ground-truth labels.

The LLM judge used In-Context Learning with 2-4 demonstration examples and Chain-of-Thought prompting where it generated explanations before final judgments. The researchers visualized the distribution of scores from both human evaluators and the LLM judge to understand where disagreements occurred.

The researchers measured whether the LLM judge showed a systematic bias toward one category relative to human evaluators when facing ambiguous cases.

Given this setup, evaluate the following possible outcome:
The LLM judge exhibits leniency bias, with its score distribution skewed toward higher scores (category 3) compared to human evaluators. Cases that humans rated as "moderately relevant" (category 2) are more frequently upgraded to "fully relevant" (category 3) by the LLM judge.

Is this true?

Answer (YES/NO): NO